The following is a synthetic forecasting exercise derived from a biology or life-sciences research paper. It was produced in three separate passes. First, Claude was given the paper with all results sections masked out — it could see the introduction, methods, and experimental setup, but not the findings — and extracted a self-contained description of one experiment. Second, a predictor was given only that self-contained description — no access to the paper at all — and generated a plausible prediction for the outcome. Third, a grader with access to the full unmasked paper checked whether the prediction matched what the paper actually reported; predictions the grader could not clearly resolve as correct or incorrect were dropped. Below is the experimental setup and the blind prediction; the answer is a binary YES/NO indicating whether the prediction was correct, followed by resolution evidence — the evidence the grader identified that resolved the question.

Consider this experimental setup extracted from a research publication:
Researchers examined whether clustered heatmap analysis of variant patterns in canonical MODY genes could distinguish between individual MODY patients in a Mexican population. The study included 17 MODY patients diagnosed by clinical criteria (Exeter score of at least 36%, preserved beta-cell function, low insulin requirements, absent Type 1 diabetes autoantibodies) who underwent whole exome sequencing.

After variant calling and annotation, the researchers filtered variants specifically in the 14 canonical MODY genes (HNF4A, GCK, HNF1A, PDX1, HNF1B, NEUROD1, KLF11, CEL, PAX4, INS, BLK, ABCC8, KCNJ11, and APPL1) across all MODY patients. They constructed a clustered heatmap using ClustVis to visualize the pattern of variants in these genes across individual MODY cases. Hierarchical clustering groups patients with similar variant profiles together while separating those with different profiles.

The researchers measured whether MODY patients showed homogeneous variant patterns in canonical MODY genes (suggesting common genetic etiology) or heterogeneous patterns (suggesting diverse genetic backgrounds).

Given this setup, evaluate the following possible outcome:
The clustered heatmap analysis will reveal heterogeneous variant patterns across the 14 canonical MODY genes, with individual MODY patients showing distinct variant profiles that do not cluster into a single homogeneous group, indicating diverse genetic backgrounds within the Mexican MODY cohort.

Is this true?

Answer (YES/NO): YES